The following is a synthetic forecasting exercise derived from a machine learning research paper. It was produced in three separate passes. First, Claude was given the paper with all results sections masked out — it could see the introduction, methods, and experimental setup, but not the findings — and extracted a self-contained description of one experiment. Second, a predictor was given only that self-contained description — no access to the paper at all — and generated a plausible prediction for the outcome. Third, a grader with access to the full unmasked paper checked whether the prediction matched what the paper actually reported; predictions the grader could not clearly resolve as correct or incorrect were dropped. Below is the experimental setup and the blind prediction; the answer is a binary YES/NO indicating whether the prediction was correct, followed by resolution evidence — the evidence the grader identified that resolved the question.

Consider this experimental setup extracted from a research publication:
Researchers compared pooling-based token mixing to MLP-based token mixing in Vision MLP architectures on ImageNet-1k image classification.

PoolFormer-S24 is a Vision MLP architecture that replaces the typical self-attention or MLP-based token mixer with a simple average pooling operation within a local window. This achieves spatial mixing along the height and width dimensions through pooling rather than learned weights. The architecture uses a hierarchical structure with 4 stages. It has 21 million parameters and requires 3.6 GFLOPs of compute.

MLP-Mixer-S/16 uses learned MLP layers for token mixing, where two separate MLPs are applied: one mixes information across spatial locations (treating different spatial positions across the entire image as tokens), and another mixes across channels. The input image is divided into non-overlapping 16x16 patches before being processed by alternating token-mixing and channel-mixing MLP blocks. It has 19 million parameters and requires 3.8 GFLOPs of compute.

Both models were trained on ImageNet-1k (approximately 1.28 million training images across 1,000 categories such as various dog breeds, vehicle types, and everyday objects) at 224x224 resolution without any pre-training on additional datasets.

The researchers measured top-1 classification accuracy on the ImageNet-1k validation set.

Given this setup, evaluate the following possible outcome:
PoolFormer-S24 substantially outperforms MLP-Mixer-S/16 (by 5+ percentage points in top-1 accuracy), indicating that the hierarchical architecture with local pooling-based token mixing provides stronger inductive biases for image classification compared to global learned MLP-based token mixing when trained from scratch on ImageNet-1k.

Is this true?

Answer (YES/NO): YES